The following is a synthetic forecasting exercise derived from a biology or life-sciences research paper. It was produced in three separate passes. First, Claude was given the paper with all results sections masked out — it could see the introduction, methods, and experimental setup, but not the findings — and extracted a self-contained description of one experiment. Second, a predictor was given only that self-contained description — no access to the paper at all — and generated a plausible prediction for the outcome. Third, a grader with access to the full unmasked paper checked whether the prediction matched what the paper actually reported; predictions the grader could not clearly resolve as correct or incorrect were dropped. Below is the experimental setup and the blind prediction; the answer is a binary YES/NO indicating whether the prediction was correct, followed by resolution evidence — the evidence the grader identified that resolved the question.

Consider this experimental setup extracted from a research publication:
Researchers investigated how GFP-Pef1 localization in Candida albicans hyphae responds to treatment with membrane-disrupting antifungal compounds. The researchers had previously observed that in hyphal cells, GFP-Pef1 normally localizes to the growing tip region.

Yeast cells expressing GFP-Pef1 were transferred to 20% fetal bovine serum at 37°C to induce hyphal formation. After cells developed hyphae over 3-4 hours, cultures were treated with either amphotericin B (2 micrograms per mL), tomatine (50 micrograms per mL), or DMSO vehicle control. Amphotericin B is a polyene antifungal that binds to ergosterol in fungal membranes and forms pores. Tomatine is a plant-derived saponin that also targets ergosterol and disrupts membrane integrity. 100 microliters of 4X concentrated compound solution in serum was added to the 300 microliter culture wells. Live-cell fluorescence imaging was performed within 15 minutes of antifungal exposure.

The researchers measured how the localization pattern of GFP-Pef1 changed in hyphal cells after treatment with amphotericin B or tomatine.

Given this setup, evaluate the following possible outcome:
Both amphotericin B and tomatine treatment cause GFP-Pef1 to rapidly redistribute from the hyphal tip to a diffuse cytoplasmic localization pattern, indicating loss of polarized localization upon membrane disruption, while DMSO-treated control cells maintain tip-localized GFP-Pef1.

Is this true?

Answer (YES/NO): NO